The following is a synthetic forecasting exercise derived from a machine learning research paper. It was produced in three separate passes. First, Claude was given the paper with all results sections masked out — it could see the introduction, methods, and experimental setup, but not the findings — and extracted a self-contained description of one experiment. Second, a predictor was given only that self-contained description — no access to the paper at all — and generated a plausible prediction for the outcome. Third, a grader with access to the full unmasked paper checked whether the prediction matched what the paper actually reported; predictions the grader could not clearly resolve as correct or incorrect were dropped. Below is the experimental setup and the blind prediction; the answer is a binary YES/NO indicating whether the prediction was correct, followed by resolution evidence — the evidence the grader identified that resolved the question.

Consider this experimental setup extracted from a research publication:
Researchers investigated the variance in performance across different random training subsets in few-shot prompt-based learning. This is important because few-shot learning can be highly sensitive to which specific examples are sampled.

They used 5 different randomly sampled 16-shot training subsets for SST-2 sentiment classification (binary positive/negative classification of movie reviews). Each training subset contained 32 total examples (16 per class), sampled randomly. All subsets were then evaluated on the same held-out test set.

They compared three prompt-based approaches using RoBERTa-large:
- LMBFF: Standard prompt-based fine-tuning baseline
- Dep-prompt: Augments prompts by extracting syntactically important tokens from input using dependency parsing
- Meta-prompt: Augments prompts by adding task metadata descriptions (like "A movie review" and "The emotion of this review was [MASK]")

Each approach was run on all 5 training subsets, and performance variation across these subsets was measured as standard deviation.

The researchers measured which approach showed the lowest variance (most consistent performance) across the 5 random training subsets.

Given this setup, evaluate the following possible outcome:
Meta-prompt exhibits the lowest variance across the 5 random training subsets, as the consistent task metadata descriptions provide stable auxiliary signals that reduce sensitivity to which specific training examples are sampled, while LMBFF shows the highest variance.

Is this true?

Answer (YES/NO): NO